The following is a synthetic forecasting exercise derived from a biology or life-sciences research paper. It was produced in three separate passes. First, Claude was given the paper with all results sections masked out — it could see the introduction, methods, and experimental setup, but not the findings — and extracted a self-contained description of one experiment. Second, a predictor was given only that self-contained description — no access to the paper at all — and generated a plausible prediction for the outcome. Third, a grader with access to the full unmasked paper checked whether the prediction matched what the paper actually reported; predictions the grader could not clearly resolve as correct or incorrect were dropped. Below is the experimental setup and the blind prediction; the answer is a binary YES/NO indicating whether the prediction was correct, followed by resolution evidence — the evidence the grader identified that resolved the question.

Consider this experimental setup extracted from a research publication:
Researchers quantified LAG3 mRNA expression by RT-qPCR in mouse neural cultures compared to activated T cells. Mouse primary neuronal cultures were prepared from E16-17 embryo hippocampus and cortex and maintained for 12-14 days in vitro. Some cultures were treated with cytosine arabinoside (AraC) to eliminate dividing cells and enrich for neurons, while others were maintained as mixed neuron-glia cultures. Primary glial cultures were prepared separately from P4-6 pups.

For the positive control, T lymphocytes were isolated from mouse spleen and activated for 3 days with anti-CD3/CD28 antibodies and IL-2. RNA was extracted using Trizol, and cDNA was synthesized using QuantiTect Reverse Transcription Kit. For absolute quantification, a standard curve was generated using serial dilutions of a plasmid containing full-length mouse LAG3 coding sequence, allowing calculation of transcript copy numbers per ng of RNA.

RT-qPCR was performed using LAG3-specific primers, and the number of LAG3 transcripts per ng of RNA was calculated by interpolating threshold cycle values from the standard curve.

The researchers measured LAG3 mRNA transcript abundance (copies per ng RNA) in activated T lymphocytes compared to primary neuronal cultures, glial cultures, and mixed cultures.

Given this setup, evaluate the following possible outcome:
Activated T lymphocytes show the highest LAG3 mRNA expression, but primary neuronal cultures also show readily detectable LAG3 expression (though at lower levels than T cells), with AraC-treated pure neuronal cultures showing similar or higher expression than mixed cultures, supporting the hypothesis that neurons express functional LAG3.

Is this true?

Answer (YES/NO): NO